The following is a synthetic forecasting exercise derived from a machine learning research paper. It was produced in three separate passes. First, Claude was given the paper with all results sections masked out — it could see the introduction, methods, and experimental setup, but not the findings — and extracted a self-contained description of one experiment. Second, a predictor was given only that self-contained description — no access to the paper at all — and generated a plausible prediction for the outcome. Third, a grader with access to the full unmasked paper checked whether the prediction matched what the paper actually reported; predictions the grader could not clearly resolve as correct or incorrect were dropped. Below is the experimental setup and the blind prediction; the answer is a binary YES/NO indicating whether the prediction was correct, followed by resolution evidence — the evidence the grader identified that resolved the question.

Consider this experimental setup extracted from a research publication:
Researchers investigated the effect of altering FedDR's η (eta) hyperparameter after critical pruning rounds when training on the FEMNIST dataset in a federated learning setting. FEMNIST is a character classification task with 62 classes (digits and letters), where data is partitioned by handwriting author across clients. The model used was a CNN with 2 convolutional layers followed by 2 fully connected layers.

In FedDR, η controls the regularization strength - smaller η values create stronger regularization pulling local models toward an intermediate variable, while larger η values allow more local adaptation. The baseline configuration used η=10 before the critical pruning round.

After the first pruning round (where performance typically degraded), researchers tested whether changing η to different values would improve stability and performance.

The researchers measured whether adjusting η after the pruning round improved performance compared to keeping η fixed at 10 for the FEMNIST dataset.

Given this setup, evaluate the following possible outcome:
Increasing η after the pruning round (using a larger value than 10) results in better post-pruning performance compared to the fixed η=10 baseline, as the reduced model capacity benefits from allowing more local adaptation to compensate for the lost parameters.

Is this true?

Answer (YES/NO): NO